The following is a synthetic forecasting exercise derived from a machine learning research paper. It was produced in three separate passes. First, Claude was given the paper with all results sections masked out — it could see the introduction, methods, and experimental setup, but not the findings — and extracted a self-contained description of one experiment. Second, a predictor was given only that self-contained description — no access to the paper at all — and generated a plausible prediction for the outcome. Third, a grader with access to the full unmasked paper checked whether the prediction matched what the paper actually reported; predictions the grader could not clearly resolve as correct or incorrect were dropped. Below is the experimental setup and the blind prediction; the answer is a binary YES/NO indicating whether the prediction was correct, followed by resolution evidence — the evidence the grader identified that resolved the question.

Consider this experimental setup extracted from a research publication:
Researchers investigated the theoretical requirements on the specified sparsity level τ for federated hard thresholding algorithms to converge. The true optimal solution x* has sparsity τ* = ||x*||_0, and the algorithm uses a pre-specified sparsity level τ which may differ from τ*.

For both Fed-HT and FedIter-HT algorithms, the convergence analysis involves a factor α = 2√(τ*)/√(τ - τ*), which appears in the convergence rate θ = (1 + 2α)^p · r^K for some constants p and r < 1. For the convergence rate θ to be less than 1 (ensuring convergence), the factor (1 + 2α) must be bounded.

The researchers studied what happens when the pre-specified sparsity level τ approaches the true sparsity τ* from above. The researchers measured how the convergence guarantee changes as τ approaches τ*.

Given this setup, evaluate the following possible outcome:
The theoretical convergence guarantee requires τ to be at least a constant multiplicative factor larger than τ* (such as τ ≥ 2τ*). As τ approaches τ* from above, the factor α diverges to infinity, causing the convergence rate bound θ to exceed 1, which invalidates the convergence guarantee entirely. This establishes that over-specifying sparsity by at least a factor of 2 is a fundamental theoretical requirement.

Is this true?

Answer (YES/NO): NO